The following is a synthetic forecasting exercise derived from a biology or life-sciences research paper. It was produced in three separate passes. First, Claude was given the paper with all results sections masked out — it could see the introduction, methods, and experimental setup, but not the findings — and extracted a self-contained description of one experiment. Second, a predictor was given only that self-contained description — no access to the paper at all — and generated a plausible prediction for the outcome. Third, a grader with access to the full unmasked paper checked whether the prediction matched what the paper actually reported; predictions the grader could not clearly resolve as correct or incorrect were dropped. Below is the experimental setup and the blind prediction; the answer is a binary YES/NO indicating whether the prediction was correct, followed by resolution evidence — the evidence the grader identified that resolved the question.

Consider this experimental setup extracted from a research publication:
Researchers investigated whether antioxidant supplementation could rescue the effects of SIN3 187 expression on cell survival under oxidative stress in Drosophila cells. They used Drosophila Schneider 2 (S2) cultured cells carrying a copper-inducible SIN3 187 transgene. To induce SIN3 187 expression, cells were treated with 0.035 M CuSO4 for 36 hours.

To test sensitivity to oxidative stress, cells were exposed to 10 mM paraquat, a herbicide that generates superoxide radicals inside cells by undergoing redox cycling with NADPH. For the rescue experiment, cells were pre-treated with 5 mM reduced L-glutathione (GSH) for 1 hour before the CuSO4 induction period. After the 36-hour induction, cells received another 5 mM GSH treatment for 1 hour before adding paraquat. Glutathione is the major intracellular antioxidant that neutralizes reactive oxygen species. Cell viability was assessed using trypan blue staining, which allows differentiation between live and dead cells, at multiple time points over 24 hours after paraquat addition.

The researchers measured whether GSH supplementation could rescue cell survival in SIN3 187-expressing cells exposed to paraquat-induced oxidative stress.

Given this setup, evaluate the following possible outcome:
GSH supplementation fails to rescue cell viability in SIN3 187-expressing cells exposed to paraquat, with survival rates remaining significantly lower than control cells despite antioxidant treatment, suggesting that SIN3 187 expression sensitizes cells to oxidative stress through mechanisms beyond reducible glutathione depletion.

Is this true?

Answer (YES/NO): NO